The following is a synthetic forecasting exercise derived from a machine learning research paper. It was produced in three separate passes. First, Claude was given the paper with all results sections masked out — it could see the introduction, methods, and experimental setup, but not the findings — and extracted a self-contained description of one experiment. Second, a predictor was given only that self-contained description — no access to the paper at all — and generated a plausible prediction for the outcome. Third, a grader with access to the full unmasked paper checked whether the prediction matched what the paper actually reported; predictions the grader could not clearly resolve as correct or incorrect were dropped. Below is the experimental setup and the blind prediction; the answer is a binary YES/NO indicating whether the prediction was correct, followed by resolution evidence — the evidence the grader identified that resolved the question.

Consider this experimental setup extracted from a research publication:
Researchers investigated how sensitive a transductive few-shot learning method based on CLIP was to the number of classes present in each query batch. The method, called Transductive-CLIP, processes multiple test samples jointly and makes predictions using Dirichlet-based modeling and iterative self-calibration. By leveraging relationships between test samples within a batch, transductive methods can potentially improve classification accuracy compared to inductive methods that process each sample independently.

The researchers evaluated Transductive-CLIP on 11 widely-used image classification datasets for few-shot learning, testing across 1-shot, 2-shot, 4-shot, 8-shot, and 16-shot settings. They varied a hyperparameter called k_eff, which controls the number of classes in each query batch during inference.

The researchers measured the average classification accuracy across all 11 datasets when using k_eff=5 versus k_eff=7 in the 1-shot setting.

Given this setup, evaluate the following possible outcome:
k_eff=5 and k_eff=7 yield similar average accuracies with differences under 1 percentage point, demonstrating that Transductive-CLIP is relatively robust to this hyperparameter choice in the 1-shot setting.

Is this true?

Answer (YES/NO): NO